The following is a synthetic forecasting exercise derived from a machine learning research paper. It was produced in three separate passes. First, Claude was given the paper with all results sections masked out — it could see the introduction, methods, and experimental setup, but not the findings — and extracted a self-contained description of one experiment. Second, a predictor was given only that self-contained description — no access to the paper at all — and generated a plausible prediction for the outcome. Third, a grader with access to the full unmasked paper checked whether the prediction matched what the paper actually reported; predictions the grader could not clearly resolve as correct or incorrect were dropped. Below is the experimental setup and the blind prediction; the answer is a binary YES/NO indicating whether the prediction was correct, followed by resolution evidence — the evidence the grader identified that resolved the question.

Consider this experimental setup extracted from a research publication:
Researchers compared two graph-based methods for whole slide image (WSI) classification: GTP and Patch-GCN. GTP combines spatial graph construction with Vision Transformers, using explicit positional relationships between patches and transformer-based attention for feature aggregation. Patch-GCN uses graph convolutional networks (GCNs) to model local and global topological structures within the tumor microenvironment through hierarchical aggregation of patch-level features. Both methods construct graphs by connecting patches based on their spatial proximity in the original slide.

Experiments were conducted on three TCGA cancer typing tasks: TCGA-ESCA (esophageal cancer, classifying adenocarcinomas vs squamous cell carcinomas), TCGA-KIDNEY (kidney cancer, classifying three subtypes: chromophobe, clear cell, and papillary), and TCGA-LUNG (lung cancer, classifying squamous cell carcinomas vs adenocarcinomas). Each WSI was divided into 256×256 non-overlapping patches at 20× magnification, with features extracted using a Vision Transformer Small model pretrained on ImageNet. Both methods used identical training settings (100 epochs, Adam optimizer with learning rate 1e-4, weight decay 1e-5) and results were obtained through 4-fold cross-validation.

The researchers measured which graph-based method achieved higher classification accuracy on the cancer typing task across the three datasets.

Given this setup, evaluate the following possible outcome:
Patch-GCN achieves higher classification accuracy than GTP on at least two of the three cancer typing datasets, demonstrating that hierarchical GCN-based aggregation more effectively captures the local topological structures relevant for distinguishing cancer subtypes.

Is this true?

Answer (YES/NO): YES